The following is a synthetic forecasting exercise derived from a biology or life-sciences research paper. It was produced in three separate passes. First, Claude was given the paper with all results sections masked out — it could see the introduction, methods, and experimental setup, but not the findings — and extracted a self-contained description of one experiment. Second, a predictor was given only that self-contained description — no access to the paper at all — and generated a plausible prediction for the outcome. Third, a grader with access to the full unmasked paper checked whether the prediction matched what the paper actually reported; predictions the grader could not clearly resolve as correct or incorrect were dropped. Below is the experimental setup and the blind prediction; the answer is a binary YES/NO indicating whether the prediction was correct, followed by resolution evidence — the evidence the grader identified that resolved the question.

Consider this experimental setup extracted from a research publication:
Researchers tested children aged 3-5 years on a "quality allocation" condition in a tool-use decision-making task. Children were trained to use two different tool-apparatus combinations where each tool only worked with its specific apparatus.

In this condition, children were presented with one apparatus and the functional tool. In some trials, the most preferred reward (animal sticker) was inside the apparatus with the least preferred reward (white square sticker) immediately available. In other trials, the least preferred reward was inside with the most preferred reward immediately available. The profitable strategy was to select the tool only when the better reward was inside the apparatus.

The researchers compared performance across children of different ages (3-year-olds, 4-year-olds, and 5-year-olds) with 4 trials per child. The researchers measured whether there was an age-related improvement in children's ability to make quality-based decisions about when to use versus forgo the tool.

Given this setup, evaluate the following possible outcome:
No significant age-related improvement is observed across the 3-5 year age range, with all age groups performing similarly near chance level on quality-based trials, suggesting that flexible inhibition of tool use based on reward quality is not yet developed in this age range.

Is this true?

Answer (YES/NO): NO